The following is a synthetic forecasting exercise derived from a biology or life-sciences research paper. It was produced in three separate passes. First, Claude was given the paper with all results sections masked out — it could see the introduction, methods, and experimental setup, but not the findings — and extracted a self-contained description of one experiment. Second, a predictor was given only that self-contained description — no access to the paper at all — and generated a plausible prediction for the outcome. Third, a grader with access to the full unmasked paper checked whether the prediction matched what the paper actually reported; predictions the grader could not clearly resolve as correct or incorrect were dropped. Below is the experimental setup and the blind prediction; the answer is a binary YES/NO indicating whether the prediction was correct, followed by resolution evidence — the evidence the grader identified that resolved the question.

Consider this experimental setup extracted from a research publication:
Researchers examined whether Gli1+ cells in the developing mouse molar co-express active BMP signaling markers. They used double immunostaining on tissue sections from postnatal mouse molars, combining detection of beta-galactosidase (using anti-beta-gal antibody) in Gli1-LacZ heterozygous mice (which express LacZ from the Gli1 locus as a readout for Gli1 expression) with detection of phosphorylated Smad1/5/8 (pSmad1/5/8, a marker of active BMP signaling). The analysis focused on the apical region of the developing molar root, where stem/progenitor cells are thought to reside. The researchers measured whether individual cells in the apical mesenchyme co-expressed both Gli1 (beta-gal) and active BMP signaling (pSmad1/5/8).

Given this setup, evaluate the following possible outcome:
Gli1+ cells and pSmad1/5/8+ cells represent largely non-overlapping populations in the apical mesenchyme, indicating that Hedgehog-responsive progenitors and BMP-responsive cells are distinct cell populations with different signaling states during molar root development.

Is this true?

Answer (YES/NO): YES